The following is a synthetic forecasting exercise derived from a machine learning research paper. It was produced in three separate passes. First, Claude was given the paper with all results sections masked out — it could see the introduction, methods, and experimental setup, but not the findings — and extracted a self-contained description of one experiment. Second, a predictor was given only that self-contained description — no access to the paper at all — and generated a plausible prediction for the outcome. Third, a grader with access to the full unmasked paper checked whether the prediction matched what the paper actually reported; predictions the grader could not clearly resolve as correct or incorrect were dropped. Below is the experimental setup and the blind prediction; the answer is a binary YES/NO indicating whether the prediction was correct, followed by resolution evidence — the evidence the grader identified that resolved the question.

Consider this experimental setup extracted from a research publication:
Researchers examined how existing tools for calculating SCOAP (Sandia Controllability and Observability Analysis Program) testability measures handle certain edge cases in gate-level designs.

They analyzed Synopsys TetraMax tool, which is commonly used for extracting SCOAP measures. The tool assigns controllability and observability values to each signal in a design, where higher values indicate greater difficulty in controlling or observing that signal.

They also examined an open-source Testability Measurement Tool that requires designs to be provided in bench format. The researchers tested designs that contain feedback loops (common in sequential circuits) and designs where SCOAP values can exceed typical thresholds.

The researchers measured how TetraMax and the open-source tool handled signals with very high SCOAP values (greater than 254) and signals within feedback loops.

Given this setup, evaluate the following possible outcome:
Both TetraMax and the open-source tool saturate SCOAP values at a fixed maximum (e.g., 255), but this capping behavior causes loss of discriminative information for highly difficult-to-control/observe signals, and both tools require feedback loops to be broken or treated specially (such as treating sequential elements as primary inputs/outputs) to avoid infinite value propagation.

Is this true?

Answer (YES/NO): NO